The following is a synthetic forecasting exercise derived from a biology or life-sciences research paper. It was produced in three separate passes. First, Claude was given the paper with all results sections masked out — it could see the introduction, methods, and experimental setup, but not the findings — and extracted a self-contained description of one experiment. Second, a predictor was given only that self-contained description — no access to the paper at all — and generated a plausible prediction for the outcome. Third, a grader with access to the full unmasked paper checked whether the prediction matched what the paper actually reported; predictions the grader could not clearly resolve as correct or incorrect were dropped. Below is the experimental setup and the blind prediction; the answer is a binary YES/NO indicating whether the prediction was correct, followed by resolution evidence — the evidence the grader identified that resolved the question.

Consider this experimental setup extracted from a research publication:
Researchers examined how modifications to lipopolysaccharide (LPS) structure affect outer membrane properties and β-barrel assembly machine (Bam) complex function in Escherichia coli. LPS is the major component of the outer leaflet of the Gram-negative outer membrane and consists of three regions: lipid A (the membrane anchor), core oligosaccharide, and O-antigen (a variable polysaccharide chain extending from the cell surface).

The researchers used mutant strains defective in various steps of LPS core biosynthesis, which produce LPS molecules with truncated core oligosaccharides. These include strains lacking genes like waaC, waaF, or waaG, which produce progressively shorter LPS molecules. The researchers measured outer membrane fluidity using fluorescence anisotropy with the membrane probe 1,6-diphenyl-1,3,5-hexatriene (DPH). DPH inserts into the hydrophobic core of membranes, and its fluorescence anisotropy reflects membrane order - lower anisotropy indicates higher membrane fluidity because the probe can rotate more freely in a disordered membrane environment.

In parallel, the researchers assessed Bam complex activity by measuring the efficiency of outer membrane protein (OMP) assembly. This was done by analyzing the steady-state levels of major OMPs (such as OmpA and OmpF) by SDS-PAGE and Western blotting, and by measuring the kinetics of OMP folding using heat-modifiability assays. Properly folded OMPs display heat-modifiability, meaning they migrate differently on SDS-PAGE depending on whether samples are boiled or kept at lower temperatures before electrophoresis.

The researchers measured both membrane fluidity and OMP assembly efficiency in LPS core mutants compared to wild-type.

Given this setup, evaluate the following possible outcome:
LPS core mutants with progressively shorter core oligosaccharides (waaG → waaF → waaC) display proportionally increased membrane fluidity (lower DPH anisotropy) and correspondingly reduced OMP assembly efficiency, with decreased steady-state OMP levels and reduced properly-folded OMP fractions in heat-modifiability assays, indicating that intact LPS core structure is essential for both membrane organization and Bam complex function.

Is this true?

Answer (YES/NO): NO